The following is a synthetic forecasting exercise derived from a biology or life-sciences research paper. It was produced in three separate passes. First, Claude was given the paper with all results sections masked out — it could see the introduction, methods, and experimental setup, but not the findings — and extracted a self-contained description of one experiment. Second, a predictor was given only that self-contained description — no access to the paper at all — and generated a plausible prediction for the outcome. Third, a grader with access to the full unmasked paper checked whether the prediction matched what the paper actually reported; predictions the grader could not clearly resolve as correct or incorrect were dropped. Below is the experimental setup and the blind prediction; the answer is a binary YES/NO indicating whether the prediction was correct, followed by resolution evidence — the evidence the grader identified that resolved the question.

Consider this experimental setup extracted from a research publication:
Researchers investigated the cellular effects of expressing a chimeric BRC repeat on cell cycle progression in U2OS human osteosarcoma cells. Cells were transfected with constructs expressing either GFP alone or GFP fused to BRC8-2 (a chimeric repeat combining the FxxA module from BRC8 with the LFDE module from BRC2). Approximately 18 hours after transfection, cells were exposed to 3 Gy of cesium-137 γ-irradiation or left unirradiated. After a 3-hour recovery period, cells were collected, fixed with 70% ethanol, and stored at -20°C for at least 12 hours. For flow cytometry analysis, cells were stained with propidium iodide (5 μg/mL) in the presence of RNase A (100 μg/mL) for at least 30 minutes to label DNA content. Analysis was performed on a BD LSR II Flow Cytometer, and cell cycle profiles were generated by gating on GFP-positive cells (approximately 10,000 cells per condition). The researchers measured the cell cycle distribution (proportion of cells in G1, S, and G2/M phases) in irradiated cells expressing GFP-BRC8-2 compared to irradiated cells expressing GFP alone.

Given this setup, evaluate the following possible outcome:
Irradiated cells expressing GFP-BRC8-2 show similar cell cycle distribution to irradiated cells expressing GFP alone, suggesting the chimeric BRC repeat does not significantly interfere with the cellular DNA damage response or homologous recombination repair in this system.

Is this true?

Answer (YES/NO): NO